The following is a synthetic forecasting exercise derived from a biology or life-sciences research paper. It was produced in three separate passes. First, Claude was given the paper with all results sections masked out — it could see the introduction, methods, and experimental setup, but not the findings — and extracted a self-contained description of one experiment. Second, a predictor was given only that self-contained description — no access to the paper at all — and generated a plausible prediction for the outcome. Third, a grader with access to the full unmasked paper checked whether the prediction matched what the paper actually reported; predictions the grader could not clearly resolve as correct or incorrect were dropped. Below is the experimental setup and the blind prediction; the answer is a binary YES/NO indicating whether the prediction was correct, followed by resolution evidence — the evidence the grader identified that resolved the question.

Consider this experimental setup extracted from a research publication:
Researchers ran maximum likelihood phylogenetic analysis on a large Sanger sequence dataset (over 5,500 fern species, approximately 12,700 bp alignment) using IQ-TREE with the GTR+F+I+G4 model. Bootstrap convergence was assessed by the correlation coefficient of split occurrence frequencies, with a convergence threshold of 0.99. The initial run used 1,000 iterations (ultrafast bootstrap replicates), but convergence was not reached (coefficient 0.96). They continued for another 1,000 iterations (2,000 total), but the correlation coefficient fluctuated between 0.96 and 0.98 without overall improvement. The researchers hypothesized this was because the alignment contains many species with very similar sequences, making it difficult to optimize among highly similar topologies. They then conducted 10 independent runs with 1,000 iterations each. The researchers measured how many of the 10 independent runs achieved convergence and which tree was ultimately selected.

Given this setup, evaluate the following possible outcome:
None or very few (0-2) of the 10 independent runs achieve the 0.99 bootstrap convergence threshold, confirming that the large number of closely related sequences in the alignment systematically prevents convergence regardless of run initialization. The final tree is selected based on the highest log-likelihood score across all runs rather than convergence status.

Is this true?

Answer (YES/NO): NO